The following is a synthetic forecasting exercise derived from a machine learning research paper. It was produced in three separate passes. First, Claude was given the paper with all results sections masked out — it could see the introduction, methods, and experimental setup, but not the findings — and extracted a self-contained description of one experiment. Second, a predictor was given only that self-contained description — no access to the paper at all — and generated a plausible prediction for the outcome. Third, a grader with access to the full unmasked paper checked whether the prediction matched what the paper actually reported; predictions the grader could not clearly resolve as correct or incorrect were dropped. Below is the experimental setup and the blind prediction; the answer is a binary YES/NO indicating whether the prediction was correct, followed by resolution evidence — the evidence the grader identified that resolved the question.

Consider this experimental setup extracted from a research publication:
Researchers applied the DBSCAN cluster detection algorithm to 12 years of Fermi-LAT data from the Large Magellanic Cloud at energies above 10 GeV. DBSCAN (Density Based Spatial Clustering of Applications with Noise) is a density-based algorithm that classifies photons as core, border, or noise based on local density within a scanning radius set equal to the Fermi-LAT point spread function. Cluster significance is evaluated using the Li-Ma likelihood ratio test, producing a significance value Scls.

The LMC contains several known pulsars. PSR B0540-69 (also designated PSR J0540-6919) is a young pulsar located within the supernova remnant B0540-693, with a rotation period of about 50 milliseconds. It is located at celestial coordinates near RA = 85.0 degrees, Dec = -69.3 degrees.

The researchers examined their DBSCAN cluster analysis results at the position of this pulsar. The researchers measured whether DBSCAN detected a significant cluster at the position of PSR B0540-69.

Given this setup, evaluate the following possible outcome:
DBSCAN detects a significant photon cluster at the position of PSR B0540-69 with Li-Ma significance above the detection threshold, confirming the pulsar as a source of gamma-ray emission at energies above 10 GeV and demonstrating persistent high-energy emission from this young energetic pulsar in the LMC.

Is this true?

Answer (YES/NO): YES